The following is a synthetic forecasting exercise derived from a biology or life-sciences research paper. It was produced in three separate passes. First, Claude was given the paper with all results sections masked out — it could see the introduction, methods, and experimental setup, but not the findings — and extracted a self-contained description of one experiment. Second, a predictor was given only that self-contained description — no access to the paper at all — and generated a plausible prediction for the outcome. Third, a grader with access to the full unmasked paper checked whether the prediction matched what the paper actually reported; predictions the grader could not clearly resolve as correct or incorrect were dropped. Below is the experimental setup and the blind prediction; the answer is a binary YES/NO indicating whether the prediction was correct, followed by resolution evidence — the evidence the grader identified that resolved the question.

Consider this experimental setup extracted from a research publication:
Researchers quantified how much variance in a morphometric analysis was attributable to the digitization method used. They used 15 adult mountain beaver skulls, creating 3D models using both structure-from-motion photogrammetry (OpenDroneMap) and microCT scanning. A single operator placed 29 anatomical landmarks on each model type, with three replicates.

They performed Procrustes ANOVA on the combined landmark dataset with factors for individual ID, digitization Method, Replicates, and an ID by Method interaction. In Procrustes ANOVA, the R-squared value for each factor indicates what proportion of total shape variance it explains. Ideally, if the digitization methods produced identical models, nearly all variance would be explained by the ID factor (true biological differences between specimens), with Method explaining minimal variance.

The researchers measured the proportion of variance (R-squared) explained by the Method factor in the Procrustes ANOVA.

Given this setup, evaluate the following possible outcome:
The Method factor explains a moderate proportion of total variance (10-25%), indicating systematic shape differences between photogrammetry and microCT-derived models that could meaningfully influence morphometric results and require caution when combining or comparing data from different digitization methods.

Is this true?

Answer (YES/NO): NO